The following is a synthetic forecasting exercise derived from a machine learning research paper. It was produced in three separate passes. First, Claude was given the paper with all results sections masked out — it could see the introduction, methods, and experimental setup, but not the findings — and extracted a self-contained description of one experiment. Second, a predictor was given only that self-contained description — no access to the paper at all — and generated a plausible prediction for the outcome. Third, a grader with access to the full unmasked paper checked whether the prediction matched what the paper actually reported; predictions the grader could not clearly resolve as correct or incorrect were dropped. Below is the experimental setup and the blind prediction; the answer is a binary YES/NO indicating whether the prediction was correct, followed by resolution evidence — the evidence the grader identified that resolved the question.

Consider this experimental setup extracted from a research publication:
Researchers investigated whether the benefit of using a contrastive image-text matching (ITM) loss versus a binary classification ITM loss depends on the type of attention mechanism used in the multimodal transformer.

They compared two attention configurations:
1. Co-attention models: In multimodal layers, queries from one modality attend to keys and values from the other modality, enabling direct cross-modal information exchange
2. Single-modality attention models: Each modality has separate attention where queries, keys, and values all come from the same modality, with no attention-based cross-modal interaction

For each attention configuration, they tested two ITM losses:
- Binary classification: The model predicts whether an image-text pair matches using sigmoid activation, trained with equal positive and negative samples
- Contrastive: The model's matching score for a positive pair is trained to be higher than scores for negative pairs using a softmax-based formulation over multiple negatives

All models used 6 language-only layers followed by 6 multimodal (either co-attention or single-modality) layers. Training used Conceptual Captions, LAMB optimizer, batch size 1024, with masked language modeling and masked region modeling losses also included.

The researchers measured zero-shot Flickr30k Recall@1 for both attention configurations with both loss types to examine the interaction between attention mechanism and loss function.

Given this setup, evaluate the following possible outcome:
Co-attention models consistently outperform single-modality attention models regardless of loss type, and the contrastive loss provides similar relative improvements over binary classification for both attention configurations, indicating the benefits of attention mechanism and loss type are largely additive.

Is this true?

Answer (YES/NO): NO